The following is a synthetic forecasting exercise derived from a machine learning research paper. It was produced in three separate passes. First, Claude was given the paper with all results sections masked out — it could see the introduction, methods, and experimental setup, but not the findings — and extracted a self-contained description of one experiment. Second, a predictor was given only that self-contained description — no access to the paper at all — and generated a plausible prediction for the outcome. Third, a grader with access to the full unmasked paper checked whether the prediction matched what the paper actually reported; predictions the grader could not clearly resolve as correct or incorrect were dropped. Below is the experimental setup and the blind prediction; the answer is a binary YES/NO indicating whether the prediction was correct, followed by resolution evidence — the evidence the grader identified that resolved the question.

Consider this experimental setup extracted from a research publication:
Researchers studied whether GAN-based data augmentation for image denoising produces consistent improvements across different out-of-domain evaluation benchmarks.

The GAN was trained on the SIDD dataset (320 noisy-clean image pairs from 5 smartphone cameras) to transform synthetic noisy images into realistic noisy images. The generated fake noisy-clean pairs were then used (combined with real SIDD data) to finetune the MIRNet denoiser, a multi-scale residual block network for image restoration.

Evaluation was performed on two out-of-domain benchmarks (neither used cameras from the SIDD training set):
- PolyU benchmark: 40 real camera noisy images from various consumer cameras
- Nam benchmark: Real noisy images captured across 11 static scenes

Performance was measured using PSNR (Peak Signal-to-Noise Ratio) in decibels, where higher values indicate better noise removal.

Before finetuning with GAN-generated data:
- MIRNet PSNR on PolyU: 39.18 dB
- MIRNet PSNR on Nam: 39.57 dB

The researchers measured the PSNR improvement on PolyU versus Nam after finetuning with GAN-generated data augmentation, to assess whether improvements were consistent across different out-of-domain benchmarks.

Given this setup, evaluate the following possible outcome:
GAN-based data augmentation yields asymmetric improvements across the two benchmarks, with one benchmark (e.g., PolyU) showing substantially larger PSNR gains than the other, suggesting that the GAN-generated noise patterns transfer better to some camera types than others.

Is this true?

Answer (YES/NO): NO